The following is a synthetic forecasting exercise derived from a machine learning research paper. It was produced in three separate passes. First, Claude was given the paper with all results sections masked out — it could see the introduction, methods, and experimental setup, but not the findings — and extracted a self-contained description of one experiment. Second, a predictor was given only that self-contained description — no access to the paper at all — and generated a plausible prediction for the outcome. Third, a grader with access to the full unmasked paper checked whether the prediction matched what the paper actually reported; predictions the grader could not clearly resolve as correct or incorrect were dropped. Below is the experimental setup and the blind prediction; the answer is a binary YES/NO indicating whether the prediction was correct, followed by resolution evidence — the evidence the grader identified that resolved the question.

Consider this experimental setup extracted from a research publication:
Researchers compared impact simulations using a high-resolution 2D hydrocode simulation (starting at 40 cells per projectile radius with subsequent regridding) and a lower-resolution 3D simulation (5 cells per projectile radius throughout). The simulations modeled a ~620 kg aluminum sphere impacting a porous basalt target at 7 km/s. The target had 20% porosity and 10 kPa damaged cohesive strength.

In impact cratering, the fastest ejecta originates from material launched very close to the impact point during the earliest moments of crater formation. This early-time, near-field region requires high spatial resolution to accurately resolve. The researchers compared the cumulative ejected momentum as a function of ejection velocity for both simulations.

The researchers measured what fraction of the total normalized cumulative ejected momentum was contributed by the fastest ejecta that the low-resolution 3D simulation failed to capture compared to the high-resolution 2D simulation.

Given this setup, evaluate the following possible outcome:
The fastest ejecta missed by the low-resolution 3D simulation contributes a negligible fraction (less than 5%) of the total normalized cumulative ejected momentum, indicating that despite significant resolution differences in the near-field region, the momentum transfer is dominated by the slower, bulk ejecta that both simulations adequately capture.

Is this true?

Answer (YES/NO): NO